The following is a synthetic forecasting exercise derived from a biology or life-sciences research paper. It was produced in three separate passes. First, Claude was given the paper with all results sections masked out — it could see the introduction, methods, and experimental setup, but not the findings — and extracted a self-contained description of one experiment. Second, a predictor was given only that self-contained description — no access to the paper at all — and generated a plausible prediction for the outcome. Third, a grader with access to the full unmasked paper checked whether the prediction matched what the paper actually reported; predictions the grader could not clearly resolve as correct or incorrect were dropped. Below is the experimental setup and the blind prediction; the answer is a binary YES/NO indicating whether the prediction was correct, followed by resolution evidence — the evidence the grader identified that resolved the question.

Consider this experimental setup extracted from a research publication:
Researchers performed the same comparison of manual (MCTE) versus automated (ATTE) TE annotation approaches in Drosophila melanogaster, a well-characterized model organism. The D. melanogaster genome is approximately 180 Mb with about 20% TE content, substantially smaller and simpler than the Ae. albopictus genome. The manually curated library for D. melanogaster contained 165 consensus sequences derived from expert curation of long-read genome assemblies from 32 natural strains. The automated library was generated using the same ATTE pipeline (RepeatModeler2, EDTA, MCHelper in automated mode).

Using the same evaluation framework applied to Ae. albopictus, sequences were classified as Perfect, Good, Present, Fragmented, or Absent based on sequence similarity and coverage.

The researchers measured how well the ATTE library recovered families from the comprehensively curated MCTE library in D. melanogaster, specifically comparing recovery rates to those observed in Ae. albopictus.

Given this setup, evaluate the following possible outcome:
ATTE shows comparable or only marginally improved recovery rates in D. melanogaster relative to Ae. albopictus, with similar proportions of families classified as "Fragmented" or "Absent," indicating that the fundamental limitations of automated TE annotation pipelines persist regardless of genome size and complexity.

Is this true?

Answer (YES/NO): NO